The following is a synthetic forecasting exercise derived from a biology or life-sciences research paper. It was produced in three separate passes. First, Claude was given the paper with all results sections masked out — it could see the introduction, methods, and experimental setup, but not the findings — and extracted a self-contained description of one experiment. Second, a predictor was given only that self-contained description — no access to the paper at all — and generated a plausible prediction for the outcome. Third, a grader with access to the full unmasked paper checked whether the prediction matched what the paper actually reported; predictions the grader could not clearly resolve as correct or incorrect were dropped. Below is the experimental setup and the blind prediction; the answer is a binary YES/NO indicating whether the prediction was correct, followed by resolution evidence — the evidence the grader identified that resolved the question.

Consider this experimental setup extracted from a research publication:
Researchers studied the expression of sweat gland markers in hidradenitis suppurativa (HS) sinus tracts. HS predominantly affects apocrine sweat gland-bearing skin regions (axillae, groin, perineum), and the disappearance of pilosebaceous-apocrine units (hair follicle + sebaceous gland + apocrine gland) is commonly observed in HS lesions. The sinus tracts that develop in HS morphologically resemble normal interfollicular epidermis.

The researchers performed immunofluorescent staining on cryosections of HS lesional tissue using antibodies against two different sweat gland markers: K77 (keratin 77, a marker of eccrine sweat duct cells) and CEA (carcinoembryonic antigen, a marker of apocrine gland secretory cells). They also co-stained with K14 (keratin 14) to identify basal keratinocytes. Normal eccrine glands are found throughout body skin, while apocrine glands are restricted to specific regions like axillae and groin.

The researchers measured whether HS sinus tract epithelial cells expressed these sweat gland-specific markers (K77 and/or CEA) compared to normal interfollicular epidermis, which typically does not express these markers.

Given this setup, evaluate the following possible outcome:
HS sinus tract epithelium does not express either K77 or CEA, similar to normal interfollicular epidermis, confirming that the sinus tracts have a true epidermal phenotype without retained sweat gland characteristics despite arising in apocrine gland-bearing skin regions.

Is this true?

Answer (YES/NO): NO